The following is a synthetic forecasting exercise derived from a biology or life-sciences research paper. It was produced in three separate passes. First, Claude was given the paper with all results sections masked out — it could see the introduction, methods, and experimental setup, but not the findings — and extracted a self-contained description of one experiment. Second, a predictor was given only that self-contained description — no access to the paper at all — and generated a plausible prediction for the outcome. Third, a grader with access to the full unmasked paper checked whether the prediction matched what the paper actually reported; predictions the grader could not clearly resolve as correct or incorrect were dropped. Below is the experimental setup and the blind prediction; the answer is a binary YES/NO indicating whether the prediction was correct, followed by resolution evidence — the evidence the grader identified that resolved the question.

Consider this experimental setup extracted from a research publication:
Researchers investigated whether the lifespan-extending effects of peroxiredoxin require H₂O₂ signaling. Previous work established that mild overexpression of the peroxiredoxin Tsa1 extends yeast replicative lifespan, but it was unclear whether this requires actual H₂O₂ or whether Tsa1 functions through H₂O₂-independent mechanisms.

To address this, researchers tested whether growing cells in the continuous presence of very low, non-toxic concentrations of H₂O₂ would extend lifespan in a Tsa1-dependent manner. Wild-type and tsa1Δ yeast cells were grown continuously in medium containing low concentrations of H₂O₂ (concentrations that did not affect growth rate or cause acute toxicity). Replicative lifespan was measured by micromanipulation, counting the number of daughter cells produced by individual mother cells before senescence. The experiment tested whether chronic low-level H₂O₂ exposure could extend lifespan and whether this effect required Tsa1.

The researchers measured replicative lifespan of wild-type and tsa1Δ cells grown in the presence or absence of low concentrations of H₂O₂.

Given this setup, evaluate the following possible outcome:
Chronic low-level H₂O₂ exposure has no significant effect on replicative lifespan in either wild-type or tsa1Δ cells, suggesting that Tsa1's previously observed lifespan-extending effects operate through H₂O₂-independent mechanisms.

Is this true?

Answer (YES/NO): NO